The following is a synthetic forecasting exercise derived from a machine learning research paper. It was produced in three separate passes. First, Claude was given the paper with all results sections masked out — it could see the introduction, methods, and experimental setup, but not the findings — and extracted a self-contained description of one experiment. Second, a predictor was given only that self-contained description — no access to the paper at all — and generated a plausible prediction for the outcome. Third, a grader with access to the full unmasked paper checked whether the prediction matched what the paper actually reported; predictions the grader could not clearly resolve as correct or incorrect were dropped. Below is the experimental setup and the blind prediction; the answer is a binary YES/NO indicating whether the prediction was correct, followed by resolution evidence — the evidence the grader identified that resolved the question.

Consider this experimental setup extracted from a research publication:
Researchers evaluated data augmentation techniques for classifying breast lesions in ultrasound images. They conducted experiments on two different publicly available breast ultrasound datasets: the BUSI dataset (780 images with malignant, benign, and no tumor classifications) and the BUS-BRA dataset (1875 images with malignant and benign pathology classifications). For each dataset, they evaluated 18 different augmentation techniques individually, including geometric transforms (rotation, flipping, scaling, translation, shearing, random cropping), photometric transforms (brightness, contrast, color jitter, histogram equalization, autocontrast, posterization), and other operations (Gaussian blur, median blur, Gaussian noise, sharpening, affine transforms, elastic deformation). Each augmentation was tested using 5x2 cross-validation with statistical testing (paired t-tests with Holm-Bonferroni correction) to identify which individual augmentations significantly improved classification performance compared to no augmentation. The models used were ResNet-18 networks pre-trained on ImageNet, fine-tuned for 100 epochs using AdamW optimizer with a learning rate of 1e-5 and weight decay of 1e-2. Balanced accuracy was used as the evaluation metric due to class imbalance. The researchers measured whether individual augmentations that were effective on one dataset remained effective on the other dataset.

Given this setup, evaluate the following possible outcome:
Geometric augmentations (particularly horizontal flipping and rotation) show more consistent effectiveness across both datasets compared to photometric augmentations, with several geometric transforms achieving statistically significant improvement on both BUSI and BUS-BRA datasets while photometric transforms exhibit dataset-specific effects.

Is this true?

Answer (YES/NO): NO